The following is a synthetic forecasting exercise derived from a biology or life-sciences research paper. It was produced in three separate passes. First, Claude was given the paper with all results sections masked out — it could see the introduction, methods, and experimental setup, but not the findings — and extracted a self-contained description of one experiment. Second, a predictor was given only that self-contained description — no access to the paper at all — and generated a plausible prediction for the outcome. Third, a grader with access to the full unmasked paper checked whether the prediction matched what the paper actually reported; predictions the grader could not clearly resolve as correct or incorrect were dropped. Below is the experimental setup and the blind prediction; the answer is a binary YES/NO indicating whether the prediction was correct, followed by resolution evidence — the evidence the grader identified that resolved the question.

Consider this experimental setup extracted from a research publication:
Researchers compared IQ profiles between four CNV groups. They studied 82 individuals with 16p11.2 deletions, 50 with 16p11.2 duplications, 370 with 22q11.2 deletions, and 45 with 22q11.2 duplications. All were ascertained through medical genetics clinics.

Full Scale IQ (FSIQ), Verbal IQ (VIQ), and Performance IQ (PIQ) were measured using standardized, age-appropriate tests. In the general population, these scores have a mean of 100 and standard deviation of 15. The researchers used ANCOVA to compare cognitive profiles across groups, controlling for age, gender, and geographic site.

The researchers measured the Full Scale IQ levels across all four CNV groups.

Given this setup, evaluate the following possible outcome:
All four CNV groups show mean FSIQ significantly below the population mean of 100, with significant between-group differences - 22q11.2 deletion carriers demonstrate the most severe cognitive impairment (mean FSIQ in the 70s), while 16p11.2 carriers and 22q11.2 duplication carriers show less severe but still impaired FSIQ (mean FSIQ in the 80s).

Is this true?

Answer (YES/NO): NO